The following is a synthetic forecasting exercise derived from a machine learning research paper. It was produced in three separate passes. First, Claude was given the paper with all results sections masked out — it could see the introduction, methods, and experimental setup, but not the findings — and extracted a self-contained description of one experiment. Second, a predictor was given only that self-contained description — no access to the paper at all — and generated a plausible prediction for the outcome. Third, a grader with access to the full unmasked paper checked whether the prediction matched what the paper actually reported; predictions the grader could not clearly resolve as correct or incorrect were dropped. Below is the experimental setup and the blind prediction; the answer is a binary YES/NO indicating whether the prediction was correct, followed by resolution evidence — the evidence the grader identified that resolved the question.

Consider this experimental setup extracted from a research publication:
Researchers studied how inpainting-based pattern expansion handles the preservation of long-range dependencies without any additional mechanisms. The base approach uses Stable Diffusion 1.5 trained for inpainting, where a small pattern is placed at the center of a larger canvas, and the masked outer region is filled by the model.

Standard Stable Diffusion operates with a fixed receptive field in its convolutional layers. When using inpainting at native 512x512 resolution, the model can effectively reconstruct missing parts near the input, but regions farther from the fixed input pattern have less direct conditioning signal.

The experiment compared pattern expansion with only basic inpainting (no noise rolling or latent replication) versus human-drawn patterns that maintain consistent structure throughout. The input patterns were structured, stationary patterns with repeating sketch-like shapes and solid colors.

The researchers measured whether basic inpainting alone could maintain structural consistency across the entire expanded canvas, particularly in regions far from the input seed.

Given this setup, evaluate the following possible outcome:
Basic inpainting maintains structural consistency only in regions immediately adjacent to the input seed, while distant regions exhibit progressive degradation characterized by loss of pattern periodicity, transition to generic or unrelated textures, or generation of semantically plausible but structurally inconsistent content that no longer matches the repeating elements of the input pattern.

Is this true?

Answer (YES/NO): YES